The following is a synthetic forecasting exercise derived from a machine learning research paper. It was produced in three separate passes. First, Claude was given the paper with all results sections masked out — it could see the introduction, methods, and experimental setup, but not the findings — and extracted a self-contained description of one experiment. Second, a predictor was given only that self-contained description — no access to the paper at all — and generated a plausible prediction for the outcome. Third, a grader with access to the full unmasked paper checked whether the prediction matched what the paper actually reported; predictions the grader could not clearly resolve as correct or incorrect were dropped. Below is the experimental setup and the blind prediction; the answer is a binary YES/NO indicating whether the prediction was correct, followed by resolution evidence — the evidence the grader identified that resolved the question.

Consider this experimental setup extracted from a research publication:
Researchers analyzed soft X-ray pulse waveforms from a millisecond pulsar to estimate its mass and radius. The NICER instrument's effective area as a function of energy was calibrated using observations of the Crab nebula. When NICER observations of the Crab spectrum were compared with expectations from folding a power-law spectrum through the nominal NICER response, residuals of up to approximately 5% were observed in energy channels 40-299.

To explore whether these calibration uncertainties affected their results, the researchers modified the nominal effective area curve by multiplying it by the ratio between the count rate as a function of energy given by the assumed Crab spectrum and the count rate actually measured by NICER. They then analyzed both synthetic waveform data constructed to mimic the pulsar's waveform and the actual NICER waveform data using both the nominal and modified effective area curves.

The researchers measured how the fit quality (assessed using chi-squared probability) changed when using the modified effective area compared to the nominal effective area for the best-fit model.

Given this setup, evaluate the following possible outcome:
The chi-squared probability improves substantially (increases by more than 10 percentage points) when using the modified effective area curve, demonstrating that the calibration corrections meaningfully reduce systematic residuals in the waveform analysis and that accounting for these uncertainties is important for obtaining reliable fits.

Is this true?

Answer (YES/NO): NO